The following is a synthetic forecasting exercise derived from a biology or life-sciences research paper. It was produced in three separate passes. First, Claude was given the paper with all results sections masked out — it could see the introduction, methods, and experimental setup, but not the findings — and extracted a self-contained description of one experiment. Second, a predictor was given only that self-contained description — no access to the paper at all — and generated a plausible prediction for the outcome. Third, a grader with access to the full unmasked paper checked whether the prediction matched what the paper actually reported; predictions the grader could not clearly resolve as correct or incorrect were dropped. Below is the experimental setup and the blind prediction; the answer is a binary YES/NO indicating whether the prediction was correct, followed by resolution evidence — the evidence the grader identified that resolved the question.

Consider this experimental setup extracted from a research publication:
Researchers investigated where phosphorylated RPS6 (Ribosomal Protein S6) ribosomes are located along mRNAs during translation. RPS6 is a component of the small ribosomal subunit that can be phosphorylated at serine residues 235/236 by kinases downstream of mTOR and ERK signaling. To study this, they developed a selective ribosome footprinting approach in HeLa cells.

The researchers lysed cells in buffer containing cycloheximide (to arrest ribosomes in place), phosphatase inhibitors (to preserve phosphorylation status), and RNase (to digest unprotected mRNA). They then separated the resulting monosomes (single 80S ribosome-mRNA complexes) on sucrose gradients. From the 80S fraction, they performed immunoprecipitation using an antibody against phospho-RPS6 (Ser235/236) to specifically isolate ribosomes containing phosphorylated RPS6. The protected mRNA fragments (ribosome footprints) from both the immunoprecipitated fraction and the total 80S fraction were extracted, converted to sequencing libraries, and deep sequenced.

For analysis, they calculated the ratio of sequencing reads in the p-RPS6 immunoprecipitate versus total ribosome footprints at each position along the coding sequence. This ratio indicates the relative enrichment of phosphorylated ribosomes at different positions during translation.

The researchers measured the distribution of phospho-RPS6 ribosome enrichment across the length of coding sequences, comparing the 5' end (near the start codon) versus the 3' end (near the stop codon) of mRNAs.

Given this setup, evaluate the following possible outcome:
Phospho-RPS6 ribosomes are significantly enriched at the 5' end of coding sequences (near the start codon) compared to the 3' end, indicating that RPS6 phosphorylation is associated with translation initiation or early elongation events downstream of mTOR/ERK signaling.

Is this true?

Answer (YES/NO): YES